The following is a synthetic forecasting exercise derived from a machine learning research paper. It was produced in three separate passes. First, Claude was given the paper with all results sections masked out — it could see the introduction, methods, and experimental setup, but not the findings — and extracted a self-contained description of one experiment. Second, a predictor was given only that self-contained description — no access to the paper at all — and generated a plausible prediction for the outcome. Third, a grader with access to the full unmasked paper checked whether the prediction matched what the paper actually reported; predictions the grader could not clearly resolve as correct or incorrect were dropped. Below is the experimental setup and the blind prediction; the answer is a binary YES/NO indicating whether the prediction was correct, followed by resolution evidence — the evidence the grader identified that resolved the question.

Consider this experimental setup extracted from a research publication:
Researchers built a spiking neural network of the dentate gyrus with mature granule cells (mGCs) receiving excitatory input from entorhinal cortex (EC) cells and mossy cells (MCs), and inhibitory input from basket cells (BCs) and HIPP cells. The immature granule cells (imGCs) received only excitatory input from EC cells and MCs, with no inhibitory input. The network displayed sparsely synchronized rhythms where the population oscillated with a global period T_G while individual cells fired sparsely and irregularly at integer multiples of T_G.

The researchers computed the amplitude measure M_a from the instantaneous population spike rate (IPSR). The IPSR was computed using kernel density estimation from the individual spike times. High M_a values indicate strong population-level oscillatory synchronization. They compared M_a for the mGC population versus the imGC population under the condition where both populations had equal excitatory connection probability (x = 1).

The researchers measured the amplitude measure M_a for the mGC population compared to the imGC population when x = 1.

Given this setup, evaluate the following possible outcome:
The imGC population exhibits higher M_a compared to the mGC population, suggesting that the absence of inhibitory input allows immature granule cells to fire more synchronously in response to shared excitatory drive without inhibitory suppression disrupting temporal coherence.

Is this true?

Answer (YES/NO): YES